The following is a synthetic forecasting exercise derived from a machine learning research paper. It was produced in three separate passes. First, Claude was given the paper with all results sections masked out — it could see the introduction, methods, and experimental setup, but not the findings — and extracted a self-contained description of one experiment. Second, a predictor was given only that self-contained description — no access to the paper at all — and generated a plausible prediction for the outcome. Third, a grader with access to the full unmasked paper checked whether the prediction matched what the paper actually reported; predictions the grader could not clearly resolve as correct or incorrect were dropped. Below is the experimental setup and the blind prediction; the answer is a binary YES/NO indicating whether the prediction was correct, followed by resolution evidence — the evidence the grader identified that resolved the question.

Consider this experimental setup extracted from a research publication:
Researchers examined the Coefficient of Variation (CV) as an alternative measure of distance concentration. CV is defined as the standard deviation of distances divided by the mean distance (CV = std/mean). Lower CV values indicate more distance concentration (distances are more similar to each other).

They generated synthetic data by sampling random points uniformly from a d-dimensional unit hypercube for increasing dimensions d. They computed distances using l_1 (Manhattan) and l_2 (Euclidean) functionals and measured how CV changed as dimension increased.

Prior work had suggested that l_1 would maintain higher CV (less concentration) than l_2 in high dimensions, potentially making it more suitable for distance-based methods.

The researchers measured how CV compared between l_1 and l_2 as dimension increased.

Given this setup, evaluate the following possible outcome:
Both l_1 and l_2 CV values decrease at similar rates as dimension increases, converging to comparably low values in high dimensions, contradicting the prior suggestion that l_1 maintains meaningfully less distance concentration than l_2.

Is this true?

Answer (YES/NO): YES